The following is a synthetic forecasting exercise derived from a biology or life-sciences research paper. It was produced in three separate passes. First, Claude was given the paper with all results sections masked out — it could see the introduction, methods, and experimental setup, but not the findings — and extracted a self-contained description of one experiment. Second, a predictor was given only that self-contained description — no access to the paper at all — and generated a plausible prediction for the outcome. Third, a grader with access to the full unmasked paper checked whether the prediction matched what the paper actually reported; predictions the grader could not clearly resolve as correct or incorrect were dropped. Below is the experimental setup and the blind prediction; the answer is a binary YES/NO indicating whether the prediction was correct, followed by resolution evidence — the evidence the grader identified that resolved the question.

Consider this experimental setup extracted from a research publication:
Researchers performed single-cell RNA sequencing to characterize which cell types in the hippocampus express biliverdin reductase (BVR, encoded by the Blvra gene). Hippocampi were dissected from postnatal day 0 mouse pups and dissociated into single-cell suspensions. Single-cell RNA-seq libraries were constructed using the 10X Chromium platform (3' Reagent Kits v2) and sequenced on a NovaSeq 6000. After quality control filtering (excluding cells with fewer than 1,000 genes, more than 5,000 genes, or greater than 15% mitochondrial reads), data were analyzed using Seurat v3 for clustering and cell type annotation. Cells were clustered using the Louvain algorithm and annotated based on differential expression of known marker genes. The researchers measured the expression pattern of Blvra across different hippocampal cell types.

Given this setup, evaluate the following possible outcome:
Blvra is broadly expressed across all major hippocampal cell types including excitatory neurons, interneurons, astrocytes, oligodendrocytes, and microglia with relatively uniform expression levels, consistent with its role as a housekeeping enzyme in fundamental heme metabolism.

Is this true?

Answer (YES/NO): YES